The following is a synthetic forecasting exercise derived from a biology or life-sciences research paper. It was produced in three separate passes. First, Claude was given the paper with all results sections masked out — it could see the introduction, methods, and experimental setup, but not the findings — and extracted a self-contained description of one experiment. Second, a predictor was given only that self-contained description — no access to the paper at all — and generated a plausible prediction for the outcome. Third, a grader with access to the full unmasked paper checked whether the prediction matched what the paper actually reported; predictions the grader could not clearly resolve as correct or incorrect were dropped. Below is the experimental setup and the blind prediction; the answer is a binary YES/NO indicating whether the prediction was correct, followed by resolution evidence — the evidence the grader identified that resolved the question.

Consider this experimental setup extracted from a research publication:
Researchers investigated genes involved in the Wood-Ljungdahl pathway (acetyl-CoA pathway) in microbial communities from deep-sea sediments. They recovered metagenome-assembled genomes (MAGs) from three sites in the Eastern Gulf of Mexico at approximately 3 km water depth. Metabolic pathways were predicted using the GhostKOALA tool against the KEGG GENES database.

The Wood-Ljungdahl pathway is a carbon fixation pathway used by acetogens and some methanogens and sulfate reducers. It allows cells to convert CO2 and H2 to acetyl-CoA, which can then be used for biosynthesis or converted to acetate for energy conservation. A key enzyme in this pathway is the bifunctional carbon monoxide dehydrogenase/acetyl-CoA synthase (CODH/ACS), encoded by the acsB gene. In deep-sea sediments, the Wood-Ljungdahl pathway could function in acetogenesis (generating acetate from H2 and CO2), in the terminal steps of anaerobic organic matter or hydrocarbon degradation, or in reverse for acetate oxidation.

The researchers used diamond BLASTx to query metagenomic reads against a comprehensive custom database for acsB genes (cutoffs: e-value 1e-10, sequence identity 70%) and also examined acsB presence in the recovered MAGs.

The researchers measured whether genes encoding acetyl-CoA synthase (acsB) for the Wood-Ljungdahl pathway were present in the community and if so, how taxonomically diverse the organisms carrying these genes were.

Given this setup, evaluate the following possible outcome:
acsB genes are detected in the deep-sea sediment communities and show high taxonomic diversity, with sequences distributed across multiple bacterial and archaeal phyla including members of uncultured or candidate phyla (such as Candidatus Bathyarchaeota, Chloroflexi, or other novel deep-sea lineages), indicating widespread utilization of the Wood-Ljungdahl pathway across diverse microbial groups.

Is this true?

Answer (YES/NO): YES